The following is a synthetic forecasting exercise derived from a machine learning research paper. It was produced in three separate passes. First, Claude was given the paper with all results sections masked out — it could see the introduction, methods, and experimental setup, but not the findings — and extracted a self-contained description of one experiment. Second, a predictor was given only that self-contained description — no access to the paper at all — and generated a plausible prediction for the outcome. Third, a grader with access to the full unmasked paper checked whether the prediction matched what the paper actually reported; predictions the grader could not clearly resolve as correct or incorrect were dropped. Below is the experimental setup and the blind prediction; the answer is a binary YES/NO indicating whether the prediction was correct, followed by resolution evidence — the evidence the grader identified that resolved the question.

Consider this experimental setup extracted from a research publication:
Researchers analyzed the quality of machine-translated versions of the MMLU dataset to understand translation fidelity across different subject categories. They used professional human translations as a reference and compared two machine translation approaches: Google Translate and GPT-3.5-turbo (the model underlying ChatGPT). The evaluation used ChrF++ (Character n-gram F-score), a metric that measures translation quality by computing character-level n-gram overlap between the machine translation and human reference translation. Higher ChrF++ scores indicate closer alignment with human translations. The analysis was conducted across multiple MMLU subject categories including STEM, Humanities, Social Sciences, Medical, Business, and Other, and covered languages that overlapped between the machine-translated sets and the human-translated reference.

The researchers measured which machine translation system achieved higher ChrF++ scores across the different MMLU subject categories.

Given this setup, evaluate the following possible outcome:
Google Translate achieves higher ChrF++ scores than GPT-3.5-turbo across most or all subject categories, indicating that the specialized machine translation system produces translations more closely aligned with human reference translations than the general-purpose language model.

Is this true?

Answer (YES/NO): YES